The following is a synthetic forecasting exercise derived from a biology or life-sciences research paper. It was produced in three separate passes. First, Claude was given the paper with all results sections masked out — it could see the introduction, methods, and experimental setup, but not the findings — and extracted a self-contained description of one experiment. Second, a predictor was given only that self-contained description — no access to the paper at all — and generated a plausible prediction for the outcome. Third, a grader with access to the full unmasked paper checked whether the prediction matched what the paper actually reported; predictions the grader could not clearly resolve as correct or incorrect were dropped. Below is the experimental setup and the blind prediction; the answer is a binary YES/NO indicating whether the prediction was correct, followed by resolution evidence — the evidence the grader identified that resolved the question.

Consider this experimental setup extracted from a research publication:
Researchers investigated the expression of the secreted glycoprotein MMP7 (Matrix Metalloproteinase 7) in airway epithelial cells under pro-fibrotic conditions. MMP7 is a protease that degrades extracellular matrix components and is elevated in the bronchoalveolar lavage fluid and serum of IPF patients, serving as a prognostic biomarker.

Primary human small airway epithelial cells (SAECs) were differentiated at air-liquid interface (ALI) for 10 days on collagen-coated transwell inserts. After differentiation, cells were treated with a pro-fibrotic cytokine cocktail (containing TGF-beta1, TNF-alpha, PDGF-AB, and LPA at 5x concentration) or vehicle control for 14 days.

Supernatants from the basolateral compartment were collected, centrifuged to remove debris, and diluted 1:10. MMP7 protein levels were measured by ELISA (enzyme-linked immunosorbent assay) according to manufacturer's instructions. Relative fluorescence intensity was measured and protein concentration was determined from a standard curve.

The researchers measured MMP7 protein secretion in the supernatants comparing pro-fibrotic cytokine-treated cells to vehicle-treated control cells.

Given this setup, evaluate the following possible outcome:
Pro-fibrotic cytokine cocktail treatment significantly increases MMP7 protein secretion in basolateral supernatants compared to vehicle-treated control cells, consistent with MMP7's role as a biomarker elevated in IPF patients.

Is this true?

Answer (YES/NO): YES